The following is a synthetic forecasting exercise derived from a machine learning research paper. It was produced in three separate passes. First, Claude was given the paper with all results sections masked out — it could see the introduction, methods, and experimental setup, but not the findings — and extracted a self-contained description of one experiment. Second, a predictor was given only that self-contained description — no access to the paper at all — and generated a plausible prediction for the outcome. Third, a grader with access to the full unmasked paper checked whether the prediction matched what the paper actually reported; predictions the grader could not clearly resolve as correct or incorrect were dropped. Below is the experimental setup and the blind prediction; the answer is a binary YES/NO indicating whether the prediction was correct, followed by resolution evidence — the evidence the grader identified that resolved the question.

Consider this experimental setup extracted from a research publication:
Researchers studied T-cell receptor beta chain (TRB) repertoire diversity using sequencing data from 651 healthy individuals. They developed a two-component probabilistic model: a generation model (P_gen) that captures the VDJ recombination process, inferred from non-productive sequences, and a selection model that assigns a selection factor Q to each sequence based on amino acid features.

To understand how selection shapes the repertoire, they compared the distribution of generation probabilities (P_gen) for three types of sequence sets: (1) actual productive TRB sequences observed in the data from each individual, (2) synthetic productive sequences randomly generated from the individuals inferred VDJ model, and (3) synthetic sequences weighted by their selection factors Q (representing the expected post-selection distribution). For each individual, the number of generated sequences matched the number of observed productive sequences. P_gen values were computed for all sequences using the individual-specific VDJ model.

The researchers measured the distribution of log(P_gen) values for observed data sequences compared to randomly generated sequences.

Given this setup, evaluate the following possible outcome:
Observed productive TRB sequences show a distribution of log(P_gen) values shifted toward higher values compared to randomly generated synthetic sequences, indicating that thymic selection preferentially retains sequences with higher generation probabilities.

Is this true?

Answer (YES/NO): YES